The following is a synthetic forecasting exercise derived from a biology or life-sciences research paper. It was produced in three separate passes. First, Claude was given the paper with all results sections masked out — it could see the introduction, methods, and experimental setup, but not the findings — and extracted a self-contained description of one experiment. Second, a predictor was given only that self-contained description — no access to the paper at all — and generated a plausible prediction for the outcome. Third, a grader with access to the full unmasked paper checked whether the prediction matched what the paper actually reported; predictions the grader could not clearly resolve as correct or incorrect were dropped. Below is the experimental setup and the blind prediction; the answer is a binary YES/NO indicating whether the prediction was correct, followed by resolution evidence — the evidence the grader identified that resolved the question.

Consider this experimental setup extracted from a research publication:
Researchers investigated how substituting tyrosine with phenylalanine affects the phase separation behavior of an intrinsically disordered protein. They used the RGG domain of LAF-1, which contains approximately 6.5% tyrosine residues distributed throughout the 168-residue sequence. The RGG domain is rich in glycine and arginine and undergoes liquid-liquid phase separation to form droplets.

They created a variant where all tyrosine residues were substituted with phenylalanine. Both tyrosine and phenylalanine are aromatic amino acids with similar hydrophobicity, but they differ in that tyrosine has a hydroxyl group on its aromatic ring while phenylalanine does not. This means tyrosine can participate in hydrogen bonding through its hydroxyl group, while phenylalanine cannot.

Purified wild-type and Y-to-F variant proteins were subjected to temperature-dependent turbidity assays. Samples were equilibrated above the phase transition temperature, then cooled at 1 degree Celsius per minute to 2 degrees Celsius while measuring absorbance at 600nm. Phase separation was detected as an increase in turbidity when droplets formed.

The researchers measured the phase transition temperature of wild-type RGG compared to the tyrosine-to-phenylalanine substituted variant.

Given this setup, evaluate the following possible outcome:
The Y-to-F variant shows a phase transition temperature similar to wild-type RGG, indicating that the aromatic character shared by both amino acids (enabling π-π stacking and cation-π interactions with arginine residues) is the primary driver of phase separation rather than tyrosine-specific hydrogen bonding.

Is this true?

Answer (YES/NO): NO